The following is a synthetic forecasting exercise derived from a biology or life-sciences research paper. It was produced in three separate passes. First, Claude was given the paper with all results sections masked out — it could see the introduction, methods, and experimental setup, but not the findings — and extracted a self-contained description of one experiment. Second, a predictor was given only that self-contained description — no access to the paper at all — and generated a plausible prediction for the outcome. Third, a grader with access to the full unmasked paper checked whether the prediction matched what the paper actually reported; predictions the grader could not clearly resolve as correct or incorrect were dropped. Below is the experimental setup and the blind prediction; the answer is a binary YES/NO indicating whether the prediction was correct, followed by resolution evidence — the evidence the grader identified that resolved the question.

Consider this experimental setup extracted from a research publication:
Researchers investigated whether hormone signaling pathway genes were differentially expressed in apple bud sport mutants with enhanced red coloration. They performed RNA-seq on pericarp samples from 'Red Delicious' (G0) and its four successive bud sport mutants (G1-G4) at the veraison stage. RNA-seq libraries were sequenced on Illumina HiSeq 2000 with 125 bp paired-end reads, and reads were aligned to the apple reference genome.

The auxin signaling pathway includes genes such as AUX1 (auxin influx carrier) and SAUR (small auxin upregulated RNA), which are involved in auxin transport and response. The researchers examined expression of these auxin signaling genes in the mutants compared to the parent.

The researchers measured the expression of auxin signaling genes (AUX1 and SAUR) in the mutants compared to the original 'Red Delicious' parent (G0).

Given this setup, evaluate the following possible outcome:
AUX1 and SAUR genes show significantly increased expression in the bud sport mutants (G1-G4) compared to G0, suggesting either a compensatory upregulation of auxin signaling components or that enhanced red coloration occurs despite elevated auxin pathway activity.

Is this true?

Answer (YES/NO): YES